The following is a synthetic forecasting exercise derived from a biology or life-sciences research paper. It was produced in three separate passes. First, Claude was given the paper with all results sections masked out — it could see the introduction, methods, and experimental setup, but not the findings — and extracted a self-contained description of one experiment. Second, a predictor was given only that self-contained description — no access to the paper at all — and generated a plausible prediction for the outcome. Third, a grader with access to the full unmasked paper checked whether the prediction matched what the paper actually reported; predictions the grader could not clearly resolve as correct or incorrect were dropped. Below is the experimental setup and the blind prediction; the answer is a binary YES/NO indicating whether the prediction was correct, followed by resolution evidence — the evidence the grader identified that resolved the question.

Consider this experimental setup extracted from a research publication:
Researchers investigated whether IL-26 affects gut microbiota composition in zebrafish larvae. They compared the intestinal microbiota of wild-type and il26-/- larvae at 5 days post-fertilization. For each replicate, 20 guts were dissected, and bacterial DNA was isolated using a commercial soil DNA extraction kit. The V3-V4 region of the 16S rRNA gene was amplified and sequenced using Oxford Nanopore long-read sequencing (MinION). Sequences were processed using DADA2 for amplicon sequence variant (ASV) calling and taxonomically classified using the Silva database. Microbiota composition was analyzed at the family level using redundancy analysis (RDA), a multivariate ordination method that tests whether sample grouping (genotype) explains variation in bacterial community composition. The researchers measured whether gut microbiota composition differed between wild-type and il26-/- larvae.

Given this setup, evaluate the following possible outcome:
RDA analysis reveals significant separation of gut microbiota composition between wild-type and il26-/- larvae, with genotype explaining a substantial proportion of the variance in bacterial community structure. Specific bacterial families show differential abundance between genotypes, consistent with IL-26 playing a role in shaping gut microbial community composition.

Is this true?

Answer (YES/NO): YES